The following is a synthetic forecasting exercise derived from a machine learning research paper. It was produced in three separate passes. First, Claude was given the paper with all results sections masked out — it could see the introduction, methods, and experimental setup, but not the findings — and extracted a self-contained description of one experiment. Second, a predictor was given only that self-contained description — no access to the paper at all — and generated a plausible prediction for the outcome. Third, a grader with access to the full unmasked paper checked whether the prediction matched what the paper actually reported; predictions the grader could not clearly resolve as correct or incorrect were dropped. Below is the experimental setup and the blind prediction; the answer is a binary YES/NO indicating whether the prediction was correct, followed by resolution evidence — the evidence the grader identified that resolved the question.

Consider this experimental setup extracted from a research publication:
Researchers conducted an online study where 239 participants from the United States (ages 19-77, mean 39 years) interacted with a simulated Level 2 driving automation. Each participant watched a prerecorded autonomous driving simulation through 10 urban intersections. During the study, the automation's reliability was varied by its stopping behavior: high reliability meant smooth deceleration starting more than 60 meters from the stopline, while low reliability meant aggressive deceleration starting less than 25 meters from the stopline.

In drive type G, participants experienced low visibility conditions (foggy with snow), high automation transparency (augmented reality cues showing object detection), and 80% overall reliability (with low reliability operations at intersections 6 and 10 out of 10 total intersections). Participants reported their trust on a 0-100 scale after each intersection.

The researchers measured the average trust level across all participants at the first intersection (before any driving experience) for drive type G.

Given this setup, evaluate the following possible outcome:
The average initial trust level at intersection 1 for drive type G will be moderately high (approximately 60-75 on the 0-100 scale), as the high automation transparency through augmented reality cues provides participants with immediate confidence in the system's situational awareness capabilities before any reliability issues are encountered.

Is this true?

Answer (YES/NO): NO